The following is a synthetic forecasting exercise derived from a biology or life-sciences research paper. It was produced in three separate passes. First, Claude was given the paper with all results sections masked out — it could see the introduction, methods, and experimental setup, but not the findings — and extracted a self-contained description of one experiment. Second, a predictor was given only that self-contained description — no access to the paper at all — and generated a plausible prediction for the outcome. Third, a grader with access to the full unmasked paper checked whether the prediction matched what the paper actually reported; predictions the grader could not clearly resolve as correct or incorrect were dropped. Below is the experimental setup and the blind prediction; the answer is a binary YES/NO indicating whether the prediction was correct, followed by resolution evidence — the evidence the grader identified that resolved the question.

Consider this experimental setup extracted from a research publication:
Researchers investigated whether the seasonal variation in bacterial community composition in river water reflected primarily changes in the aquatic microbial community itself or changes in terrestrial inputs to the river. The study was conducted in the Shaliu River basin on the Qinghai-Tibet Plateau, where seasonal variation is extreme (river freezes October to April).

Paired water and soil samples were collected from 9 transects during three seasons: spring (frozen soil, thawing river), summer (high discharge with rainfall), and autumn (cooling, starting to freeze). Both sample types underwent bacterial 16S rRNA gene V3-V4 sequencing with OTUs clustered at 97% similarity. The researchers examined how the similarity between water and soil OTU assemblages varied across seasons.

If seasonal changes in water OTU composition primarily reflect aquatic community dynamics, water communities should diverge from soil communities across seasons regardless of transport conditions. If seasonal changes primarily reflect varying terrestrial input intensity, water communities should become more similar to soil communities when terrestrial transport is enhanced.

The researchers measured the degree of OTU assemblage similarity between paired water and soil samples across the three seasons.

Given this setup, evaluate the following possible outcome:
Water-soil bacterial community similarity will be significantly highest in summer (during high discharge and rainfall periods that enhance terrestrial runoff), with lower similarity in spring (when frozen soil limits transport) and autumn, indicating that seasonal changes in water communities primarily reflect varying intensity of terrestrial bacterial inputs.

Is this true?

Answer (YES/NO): NO